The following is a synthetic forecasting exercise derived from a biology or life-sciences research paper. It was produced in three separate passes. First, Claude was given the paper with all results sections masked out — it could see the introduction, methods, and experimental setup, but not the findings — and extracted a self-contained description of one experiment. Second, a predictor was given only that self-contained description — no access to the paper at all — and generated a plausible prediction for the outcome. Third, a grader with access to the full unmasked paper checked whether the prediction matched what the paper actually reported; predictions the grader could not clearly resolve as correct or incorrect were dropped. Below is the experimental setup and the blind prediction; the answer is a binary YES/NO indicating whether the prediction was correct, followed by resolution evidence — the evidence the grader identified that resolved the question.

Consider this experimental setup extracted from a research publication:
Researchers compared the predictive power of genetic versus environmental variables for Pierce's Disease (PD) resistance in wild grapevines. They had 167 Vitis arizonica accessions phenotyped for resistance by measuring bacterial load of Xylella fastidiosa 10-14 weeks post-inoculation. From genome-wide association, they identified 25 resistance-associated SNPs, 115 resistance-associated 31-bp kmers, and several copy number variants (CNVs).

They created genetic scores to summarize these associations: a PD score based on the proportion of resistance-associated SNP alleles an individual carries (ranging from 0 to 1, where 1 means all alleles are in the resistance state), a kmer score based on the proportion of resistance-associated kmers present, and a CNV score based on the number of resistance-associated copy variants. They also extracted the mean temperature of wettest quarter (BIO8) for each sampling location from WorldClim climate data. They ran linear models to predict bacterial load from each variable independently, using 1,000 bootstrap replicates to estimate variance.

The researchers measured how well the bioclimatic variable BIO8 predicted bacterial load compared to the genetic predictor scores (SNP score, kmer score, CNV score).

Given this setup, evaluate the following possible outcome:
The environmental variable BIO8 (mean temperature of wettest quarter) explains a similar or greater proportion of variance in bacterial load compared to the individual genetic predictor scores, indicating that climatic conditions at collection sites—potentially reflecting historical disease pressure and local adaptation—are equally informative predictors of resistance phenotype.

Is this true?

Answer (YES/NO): NO